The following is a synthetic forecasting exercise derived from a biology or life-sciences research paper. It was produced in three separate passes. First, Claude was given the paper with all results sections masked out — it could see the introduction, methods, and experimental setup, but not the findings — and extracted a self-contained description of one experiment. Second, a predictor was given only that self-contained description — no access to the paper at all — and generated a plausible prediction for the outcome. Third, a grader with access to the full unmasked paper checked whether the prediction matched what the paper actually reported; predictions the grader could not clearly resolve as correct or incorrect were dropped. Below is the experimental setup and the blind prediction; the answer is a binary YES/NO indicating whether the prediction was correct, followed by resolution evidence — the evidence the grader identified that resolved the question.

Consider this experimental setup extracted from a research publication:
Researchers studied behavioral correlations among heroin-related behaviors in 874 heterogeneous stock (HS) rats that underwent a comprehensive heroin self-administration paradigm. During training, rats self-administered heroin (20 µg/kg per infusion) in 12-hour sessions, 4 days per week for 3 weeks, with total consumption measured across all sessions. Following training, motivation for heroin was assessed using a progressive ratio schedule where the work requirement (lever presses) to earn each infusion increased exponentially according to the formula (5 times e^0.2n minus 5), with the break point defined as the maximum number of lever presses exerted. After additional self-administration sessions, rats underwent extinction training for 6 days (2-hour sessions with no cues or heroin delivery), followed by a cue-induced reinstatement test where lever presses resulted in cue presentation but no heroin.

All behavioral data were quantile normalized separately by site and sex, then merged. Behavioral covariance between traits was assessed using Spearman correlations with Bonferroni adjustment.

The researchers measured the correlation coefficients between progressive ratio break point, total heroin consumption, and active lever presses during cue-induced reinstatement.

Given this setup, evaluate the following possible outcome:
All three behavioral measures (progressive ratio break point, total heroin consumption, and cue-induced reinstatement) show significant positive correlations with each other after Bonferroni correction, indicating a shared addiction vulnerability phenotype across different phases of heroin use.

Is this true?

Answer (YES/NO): YES